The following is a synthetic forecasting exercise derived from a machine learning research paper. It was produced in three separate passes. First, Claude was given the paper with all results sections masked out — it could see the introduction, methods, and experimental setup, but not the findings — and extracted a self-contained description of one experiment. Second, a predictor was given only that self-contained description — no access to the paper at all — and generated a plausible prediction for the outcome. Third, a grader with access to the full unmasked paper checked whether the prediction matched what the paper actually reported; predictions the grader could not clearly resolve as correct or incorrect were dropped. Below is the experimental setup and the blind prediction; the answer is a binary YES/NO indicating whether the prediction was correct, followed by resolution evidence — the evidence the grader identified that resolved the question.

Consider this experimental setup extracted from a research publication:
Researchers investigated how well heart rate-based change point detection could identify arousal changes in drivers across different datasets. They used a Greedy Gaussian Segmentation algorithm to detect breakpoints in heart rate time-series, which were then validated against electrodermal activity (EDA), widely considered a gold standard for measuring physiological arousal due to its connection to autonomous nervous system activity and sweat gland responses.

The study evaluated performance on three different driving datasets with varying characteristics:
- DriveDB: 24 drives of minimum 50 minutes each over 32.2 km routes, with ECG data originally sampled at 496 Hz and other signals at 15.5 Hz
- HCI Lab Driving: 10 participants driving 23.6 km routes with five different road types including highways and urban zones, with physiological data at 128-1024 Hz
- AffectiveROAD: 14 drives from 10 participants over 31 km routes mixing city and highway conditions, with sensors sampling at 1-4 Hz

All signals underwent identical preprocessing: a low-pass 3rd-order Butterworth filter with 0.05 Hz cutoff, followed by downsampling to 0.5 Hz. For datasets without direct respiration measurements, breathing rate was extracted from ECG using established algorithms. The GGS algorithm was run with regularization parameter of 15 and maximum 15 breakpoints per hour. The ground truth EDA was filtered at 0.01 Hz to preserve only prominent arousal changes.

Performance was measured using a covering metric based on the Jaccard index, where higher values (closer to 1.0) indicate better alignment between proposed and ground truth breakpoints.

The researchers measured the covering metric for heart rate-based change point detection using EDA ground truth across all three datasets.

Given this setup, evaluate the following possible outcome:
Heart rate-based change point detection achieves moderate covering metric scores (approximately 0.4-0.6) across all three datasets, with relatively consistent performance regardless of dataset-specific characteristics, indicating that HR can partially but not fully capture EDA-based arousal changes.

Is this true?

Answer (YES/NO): NO